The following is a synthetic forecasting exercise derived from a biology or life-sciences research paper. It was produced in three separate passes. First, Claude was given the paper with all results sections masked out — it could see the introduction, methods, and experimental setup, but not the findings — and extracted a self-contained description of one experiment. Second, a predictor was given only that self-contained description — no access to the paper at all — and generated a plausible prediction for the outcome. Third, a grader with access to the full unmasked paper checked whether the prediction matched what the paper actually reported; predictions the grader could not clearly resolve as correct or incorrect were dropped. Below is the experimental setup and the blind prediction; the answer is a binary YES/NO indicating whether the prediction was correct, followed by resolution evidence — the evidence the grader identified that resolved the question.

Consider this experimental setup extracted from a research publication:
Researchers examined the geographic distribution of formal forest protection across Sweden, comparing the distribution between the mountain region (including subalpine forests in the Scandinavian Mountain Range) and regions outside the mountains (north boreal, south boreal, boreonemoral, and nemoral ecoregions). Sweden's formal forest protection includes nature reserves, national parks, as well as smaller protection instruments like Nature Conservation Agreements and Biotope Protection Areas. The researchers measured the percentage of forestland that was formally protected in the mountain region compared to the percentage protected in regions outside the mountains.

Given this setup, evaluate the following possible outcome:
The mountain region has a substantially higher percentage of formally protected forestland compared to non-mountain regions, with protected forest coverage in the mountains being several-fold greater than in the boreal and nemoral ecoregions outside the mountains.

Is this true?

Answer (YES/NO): YES